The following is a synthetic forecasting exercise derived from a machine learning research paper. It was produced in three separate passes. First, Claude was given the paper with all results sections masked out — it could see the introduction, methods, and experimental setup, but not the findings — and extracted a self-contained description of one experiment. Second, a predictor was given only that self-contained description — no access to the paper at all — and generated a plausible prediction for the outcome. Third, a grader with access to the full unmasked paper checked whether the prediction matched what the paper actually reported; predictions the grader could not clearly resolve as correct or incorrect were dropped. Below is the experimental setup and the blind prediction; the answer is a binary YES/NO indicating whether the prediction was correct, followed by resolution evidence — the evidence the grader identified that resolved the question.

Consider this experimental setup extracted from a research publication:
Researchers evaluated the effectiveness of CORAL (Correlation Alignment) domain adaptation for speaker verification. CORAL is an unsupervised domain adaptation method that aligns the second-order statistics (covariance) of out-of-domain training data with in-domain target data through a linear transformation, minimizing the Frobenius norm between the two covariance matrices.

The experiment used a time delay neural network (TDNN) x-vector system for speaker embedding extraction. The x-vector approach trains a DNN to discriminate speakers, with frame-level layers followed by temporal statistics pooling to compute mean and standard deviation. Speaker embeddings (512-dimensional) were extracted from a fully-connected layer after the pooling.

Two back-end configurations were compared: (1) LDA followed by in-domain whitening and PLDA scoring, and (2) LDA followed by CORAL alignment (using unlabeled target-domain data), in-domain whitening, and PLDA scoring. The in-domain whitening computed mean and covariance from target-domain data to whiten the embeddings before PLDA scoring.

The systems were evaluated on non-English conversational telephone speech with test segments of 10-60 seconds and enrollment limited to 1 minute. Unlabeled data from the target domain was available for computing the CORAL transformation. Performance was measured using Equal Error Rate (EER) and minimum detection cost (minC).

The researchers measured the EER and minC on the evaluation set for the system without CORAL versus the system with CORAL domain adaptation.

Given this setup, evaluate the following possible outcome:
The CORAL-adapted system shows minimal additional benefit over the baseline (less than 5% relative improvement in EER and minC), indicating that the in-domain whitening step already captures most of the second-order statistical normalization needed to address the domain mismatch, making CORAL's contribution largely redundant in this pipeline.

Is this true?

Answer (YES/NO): NO